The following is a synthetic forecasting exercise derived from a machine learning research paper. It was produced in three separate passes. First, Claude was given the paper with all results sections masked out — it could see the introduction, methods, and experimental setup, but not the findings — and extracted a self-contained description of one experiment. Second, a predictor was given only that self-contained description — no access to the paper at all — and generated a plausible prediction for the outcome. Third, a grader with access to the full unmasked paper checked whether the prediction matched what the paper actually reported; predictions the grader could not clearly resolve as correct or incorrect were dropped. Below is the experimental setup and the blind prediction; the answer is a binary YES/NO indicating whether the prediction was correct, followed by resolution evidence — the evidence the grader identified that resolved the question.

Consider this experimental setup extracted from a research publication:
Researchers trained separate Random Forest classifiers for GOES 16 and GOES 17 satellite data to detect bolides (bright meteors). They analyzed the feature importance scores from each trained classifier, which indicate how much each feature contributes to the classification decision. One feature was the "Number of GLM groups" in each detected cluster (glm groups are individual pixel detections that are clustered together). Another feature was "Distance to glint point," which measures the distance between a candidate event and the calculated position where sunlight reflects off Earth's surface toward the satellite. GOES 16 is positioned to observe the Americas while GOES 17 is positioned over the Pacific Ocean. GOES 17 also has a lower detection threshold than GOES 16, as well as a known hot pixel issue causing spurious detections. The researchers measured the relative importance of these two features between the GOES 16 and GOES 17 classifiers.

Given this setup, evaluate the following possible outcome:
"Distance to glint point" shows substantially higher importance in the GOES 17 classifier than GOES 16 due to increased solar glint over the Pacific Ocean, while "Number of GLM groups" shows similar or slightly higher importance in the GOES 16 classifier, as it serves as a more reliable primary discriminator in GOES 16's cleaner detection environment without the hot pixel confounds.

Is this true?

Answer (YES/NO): NO